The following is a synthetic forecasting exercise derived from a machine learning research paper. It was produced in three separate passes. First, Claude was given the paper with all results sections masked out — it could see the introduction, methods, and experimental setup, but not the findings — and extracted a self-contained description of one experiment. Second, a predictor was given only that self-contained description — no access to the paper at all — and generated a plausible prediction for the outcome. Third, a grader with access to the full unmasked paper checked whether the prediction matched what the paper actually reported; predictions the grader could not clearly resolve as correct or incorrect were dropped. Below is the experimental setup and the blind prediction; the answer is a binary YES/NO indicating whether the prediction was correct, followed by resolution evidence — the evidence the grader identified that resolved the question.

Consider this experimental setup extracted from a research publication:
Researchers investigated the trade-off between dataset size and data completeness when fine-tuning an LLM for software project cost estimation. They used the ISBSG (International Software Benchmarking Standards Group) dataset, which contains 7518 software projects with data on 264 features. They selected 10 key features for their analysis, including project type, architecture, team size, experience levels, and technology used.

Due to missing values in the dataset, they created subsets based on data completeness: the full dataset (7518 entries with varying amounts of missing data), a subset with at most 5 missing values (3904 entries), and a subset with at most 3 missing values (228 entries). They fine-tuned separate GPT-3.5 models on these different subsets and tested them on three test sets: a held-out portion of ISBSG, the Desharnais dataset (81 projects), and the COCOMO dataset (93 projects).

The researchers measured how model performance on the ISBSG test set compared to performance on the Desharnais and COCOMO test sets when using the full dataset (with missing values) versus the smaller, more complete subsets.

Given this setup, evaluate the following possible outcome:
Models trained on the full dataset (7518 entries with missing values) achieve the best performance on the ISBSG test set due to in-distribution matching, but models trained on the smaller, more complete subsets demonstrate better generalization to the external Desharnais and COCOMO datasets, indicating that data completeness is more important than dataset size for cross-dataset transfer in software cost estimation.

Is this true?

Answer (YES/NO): YES